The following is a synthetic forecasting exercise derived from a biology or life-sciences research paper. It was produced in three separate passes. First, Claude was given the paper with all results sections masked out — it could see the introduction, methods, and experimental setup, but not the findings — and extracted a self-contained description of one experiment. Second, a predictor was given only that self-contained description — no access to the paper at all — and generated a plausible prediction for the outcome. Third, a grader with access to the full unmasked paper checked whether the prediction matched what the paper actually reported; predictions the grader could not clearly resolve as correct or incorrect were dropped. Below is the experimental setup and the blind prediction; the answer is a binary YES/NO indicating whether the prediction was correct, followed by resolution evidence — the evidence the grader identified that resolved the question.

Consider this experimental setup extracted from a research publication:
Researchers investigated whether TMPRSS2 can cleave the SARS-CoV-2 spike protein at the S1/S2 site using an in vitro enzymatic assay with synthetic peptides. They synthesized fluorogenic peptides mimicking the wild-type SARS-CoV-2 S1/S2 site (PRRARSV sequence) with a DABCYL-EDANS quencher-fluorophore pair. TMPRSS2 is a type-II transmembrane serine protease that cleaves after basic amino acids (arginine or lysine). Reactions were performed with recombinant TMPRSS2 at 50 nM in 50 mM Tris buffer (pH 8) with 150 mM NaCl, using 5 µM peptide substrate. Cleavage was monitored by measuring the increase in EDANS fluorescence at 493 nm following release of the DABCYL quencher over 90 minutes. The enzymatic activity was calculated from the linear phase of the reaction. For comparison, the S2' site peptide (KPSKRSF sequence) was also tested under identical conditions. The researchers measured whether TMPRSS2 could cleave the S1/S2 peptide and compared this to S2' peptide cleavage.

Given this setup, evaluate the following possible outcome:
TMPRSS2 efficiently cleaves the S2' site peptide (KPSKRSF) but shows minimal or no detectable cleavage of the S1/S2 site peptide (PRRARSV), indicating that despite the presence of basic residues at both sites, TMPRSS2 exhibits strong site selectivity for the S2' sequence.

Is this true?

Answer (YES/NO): NO